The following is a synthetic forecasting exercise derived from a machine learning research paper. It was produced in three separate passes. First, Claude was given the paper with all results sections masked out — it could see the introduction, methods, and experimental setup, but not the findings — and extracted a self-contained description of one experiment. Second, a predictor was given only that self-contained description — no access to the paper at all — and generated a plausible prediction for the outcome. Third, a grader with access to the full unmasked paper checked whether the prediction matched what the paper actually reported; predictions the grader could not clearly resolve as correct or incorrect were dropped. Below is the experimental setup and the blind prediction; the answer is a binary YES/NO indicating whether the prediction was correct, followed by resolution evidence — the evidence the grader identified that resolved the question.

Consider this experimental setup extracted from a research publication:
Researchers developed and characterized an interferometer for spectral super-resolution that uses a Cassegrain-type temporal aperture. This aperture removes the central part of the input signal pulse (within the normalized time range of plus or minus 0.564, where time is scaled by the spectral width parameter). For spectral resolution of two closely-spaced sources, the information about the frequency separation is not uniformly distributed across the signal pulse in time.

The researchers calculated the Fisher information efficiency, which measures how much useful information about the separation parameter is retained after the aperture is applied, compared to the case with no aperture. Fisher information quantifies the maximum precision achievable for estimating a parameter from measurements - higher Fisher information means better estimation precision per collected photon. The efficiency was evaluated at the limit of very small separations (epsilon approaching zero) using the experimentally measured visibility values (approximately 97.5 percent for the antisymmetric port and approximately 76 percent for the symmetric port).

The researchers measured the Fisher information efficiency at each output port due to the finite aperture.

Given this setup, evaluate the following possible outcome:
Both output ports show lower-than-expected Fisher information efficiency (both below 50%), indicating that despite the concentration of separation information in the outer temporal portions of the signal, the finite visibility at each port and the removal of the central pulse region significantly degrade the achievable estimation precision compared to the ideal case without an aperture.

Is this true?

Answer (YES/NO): NO